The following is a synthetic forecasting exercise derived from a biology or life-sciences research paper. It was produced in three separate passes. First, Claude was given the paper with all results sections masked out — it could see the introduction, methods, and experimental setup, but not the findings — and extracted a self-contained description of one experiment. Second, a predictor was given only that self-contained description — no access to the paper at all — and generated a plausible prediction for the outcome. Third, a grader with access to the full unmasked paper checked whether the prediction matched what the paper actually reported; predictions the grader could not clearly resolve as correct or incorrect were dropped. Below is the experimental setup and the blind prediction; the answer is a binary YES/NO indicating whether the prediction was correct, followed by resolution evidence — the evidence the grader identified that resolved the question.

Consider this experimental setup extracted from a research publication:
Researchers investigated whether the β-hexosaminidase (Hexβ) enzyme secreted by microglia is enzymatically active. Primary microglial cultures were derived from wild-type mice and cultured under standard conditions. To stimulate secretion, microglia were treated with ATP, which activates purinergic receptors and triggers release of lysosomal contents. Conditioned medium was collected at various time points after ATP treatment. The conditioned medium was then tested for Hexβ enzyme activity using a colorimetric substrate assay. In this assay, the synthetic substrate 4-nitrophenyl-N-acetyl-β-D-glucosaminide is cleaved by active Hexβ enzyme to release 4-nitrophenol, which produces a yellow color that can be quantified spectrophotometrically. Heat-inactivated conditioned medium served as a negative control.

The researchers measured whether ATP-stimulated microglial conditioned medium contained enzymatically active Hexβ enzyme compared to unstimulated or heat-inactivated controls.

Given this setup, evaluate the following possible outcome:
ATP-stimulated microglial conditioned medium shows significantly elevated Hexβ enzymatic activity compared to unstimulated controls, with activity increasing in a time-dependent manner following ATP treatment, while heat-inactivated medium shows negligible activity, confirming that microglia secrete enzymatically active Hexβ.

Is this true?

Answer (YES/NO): NO